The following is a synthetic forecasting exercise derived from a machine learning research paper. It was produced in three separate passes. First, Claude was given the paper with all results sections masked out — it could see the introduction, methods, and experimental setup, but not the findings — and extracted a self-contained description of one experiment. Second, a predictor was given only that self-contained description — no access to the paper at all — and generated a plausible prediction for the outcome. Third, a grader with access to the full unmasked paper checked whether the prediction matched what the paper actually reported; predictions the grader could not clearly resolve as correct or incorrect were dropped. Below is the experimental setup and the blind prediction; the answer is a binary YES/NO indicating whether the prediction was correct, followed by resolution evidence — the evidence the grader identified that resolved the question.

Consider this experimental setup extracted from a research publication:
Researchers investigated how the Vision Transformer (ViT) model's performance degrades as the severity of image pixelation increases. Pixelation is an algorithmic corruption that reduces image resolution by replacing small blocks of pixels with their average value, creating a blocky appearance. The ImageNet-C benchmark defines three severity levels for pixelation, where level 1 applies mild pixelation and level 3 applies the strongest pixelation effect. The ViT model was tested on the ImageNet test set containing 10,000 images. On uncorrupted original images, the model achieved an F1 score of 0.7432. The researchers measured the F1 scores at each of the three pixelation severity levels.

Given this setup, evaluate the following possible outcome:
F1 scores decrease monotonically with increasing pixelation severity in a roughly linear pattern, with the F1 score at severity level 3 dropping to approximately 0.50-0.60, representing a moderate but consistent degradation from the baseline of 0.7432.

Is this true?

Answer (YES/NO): NO